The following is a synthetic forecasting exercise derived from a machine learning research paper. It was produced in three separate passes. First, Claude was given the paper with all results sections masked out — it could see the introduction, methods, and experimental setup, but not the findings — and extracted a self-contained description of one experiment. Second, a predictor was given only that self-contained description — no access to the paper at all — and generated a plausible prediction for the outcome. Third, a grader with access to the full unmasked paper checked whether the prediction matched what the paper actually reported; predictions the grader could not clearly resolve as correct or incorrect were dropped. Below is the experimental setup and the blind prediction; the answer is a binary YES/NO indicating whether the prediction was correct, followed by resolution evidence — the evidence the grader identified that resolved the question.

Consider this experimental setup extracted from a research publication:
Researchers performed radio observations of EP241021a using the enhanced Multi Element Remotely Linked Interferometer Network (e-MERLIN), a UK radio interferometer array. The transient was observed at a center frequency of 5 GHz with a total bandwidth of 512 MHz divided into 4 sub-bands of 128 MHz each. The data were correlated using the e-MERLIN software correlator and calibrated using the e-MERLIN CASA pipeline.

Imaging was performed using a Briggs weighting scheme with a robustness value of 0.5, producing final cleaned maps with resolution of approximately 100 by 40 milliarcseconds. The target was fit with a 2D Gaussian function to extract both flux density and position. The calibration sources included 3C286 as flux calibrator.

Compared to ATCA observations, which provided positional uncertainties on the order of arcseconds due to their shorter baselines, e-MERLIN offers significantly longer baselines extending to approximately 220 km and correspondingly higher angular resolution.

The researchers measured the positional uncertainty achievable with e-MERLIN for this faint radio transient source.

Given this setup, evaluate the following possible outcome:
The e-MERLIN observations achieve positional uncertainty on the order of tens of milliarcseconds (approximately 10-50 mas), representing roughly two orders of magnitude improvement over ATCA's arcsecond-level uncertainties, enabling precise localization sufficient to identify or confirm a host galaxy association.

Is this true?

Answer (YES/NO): NO